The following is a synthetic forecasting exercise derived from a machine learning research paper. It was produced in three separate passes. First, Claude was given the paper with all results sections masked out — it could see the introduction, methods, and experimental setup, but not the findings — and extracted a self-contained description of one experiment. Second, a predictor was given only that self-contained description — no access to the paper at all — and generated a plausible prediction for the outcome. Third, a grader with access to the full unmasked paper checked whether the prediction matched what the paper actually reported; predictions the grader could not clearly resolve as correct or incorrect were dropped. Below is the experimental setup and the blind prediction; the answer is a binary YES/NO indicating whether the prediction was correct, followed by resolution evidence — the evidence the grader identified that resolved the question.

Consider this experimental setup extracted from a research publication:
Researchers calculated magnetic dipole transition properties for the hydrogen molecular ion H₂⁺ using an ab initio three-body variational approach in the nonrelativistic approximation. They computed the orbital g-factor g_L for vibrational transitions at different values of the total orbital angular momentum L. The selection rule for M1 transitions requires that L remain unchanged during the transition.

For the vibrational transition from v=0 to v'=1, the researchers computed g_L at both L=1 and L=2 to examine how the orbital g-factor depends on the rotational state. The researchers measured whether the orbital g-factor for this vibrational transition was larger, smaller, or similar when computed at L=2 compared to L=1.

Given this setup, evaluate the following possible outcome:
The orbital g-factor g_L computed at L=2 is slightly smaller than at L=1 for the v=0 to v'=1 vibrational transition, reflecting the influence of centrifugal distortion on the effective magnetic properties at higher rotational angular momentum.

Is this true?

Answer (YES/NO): NO